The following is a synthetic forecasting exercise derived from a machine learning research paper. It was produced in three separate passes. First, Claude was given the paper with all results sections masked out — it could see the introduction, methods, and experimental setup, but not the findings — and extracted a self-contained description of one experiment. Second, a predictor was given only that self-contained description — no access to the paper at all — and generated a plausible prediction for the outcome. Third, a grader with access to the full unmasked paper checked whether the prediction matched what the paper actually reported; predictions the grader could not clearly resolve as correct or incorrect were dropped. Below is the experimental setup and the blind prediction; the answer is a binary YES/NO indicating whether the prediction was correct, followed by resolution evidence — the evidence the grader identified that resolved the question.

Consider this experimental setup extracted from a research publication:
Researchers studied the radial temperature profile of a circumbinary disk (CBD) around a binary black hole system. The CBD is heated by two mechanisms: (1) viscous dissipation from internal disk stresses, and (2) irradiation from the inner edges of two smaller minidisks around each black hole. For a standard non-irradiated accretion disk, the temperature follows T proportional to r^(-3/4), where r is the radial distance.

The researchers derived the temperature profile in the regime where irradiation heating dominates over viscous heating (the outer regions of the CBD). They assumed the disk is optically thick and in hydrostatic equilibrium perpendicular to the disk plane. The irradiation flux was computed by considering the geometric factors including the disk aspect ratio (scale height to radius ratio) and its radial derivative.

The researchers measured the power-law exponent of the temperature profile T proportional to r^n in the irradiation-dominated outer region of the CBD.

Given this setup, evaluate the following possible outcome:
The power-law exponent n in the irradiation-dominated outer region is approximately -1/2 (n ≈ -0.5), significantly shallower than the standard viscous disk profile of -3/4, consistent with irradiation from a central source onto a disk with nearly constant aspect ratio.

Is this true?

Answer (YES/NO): NO